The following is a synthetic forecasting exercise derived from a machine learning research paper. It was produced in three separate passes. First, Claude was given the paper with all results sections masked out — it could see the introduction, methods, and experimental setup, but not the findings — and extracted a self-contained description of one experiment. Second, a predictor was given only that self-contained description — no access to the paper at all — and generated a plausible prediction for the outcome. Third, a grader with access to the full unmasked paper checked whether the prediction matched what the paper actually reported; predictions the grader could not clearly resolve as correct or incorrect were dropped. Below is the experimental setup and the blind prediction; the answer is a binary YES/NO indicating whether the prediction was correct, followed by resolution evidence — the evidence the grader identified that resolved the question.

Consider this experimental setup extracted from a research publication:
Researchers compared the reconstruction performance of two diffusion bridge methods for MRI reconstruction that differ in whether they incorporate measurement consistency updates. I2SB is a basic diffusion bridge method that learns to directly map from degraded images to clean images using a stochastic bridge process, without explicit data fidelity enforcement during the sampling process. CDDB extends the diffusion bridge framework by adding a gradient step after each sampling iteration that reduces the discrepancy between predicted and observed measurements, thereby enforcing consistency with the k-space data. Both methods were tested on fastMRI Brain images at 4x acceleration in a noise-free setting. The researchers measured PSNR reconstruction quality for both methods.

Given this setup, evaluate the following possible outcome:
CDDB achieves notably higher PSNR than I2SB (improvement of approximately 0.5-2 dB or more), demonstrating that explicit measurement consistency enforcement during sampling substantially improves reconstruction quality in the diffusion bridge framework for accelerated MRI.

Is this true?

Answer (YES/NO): YES